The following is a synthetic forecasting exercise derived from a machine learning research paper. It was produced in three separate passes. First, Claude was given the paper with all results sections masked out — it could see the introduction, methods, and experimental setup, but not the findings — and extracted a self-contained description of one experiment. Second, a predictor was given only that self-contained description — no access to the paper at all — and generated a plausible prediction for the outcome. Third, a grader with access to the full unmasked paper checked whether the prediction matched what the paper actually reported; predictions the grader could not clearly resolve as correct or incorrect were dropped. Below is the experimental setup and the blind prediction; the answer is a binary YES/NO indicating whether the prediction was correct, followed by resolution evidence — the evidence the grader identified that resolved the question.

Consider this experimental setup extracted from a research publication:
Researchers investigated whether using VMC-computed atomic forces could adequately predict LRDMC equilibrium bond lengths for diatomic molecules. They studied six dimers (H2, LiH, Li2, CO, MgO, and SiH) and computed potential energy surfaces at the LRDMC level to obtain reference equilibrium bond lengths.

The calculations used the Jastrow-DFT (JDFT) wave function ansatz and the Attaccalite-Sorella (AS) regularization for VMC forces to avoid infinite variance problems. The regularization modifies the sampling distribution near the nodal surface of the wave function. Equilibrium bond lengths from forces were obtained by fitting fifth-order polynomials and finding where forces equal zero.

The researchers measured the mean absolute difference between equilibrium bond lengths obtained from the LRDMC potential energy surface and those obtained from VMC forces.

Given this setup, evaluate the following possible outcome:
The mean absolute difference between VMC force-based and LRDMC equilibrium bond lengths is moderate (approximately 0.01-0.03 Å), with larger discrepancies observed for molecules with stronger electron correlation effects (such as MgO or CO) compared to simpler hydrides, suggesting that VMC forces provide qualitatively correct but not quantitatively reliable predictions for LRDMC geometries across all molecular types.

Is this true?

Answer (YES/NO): NO